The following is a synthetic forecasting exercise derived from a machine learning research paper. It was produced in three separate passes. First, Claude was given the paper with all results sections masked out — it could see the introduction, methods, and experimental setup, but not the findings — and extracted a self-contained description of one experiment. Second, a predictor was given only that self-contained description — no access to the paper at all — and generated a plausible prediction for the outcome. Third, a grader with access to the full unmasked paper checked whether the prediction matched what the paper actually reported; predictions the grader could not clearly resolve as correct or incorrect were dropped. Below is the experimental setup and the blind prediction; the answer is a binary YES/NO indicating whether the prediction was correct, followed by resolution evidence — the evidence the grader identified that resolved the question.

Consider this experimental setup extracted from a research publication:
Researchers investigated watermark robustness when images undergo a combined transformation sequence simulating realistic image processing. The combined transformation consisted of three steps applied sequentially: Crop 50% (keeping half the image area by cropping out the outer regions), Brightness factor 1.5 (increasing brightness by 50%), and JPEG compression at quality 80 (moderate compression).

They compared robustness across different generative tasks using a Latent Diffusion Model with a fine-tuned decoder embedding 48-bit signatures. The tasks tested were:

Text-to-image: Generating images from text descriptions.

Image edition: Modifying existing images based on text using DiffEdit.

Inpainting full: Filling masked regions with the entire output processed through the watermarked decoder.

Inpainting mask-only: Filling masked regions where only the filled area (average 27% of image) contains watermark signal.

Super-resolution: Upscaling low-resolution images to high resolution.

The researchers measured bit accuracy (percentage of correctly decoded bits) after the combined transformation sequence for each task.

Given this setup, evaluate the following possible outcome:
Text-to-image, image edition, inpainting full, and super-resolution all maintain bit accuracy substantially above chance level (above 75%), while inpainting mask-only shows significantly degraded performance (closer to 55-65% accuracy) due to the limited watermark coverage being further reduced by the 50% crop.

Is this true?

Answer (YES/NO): NO